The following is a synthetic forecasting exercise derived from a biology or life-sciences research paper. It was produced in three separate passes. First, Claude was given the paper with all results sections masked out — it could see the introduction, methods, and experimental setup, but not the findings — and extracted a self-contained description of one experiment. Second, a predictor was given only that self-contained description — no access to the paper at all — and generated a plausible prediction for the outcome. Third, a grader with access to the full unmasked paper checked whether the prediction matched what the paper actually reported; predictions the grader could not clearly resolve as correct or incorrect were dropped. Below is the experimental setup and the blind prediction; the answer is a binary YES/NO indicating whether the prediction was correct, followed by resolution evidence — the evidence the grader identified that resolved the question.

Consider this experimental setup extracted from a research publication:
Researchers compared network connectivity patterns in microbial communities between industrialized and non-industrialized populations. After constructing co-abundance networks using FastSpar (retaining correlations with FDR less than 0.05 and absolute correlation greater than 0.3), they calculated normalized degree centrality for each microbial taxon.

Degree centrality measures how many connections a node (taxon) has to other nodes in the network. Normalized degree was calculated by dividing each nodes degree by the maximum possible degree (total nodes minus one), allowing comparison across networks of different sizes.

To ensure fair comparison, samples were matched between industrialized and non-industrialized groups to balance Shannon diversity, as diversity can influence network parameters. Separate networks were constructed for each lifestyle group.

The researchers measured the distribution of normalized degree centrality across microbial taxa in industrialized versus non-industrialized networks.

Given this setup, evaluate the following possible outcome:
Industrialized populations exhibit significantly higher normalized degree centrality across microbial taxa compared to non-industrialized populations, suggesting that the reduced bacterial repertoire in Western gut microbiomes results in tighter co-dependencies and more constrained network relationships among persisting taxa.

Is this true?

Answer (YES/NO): YES